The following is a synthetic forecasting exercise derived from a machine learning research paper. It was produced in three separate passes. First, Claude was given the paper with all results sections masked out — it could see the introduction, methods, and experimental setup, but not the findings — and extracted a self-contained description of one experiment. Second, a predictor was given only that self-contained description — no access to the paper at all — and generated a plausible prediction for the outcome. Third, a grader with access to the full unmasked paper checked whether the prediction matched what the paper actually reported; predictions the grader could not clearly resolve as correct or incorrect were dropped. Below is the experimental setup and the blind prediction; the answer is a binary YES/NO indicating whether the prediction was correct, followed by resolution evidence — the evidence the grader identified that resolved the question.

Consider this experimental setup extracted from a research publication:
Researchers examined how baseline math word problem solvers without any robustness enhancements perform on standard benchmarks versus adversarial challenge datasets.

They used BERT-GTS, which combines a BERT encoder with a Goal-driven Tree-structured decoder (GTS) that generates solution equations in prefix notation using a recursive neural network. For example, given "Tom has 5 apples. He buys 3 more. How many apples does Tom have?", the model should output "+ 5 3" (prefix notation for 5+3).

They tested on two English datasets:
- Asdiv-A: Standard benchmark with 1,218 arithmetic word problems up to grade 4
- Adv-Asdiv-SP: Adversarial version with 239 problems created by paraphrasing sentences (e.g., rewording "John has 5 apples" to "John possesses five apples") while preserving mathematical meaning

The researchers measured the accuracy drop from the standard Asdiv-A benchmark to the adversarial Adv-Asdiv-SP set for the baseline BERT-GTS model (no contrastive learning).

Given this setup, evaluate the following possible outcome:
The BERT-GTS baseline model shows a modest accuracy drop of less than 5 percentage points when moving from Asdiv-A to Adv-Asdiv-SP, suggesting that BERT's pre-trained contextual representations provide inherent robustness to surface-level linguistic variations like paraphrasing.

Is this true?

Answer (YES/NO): NO